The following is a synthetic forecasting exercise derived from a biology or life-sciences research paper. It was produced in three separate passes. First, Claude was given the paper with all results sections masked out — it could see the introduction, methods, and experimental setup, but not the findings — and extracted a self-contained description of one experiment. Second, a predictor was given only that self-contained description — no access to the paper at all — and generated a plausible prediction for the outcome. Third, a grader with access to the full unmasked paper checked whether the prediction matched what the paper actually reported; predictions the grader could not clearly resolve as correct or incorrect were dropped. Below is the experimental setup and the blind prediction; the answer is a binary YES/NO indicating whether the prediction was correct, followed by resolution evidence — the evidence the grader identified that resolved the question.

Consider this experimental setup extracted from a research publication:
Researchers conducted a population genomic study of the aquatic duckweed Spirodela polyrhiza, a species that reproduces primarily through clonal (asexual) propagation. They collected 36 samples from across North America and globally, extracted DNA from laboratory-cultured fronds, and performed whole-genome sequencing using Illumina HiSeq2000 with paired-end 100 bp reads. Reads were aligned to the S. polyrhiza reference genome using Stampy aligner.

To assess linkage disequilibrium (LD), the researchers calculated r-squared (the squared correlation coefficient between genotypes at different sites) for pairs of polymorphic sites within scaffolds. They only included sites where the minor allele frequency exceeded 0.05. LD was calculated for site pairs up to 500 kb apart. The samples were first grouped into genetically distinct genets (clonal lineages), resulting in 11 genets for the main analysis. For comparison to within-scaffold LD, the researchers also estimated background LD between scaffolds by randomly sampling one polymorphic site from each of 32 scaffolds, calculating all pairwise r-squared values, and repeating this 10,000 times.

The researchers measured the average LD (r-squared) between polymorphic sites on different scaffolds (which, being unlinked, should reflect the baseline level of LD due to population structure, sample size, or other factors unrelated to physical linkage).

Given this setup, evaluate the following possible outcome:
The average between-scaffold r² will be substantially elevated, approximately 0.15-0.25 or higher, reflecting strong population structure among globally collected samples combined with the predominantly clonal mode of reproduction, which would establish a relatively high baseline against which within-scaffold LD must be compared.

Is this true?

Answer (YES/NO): NO